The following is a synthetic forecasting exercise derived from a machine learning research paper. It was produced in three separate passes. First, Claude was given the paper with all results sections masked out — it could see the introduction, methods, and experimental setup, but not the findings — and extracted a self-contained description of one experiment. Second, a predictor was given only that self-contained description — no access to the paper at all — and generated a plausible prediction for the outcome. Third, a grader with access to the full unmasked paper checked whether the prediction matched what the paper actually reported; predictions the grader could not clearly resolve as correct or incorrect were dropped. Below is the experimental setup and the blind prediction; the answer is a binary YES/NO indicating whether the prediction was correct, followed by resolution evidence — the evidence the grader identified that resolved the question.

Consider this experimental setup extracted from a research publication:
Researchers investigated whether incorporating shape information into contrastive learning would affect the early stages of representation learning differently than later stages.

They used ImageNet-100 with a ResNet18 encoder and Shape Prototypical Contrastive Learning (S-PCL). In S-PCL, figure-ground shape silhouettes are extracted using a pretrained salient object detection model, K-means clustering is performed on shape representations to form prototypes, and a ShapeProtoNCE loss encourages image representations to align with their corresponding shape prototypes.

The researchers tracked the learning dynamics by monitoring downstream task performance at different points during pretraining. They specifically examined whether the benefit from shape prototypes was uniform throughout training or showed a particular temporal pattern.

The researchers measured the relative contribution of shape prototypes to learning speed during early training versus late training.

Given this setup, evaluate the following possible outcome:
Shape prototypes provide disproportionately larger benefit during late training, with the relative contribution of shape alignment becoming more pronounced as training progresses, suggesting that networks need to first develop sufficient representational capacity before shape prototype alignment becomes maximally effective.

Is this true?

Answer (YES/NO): NO